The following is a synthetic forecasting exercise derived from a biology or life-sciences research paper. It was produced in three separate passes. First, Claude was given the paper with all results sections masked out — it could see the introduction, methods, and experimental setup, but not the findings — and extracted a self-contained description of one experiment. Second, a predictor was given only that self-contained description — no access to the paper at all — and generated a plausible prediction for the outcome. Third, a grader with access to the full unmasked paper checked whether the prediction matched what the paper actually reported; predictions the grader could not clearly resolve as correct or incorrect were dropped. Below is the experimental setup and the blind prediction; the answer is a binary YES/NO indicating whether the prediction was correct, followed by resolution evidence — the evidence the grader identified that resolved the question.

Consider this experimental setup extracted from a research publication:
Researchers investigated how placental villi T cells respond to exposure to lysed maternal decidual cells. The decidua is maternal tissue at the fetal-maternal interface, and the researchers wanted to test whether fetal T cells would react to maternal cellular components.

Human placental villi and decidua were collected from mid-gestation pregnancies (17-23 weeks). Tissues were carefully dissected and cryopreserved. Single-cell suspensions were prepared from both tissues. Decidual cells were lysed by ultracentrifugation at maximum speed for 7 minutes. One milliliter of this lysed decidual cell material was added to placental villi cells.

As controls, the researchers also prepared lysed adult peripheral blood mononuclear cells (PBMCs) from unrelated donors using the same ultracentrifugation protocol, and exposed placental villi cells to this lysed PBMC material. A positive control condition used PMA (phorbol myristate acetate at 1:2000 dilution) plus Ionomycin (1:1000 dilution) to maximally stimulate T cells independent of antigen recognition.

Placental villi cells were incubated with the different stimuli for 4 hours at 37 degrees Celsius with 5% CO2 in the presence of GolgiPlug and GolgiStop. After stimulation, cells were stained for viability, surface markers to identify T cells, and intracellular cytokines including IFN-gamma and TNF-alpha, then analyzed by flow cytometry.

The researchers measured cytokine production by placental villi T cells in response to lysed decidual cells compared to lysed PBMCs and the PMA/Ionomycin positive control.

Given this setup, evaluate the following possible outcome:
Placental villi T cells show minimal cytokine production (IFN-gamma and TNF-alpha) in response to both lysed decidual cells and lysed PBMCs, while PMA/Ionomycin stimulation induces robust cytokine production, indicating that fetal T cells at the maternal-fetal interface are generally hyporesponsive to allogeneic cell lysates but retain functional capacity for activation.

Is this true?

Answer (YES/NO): NO